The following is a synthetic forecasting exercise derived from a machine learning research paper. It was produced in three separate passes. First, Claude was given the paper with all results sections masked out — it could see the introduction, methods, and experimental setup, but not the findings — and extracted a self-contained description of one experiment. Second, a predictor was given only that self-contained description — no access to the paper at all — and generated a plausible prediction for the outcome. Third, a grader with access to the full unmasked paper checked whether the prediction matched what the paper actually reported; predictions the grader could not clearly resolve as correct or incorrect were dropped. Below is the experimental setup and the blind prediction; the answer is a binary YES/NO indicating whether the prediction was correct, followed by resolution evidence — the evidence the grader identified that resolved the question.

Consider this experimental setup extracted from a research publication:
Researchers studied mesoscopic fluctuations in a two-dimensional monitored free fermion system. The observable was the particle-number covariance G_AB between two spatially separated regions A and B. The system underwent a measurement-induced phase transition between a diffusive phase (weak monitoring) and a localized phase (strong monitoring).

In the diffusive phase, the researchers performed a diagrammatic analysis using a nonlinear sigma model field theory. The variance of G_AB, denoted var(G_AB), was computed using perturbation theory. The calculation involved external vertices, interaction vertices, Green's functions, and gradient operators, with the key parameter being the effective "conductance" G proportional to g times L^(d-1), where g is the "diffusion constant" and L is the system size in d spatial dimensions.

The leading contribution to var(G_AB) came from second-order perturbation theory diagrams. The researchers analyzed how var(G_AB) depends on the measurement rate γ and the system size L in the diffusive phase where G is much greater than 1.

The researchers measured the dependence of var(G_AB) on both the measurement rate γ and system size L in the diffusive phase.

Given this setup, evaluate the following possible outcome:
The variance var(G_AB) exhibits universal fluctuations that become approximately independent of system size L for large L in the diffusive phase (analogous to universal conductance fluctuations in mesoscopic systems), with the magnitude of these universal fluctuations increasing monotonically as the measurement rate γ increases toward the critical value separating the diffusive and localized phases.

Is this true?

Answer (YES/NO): NO